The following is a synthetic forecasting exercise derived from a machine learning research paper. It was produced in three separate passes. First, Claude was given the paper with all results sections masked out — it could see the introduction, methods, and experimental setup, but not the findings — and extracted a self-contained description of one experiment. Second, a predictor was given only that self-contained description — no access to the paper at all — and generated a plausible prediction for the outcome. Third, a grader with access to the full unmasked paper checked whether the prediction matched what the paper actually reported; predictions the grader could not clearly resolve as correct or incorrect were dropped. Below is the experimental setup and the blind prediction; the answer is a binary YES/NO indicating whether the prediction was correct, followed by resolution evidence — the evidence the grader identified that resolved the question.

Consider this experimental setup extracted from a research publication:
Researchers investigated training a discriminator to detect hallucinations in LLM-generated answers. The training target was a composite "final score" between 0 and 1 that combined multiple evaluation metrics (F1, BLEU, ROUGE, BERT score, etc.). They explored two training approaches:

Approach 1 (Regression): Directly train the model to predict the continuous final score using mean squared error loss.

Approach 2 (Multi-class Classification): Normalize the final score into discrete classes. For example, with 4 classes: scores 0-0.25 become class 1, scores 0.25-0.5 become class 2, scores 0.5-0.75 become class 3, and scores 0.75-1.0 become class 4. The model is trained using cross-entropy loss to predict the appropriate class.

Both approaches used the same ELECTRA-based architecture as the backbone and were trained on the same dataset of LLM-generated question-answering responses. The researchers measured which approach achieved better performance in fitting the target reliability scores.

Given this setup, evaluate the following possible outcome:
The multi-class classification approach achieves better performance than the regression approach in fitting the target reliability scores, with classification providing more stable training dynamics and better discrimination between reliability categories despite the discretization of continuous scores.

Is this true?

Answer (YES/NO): YES